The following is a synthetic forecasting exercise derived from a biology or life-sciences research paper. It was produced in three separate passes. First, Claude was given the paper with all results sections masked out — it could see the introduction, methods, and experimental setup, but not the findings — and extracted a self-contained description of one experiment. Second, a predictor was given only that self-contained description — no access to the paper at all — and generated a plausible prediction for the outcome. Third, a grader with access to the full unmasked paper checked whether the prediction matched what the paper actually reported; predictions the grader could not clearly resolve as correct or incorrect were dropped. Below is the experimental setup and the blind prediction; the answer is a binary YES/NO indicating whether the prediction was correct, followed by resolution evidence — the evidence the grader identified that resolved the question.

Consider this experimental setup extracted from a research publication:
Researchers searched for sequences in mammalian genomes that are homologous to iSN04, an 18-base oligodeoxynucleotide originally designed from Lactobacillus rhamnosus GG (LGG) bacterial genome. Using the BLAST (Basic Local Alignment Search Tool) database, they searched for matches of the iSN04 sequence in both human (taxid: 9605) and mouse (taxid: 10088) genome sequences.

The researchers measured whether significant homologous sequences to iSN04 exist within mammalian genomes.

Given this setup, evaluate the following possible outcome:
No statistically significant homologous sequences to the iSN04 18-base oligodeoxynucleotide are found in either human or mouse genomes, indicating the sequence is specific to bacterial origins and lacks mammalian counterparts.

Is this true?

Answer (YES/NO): NO